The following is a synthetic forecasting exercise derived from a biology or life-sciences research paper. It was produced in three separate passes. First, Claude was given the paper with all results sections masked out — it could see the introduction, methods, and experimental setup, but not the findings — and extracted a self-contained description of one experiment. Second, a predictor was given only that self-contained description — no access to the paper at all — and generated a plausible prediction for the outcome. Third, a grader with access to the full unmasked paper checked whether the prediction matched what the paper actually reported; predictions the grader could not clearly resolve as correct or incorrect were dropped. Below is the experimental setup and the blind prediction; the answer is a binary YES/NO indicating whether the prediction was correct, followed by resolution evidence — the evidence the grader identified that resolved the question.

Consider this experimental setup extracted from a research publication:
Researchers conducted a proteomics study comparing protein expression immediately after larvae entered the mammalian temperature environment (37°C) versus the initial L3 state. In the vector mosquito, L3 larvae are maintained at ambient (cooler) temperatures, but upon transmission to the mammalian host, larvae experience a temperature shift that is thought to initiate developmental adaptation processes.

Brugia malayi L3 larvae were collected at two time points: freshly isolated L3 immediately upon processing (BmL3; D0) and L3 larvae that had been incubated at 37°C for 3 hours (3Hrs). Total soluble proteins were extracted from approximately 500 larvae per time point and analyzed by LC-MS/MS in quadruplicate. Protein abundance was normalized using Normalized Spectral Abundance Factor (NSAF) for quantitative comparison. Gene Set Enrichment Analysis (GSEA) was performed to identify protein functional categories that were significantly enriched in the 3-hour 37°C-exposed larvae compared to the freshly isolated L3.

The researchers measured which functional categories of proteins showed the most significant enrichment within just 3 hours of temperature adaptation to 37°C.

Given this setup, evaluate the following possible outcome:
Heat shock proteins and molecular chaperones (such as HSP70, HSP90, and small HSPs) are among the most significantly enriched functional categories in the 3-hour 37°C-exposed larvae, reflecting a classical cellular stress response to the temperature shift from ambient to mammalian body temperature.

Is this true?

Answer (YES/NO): NO